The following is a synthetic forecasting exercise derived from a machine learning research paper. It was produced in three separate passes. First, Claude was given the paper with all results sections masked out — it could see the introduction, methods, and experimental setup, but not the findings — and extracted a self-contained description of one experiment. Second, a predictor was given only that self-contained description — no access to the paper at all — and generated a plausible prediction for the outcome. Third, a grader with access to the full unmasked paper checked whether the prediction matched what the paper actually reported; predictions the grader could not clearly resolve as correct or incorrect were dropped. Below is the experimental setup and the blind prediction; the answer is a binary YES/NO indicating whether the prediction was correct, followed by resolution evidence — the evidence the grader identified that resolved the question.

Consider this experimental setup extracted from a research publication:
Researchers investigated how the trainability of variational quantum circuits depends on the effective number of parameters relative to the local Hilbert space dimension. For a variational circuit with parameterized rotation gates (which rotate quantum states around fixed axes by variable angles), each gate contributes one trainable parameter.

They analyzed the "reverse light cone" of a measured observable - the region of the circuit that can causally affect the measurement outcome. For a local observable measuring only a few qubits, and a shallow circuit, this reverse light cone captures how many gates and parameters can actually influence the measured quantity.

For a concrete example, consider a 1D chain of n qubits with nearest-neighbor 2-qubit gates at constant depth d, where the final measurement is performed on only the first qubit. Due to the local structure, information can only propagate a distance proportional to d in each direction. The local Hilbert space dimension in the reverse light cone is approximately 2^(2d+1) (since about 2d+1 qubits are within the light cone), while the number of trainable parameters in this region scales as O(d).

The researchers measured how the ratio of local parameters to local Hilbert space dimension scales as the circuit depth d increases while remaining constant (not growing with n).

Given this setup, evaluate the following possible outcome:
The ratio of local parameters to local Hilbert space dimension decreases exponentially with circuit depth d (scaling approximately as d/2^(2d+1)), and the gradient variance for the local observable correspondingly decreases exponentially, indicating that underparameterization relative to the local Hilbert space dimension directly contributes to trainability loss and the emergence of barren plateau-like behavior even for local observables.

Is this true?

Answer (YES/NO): NO